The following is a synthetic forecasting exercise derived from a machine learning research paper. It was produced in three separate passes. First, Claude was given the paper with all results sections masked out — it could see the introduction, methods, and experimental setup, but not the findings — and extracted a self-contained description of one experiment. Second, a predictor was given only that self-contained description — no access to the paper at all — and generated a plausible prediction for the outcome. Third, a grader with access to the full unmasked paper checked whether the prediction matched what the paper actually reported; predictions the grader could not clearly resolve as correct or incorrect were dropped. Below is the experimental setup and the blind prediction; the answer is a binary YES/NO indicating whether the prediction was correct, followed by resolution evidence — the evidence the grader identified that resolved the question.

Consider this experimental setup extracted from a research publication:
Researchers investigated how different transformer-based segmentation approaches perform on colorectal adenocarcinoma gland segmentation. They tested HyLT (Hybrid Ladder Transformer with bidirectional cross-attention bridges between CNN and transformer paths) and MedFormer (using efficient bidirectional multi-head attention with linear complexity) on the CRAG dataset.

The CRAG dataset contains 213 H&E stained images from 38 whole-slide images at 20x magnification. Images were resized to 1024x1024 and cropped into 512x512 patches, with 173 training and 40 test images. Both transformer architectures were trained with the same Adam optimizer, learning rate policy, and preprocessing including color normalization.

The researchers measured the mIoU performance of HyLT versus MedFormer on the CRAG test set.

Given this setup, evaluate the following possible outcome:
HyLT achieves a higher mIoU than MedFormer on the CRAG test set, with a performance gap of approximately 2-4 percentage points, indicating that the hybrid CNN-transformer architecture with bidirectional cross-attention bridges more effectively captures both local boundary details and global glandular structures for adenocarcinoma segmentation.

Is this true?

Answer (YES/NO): NO